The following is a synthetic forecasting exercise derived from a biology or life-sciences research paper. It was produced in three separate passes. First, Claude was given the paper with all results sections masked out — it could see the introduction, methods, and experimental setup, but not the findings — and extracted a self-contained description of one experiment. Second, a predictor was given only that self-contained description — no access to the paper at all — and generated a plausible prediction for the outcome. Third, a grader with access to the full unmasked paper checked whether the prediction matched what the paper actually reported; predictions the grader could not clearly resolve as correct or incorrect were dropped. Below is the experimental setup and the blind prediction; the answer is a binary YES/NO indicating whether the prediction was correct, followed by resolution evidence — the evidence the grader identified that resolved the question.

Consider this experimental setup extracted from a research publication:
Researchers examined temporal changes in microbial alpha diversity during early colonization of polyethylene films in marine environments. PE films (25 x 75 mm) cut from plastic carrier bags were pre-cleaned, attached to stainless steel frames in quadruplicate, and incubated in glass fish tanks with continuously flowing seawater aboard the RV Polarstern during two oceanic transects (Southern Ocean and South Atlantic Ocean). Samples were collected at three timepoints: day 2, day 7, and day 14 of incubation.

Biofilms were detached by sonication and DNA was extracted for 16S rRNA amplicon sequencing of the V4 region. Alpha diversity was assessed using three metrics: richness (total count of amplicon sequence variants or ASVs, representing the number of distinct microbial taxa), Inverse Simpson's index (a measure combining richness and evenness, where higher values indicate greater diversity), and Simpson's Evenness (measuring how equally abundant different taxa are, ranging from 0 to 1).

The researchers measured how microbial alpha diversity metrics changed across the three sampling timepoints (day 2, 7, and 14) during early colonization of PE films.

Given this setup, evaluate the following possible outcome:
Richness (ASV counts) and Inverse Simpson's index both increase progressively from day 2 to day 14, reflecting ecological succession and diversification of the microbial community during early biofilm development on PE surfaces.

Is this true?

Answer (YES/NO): NO